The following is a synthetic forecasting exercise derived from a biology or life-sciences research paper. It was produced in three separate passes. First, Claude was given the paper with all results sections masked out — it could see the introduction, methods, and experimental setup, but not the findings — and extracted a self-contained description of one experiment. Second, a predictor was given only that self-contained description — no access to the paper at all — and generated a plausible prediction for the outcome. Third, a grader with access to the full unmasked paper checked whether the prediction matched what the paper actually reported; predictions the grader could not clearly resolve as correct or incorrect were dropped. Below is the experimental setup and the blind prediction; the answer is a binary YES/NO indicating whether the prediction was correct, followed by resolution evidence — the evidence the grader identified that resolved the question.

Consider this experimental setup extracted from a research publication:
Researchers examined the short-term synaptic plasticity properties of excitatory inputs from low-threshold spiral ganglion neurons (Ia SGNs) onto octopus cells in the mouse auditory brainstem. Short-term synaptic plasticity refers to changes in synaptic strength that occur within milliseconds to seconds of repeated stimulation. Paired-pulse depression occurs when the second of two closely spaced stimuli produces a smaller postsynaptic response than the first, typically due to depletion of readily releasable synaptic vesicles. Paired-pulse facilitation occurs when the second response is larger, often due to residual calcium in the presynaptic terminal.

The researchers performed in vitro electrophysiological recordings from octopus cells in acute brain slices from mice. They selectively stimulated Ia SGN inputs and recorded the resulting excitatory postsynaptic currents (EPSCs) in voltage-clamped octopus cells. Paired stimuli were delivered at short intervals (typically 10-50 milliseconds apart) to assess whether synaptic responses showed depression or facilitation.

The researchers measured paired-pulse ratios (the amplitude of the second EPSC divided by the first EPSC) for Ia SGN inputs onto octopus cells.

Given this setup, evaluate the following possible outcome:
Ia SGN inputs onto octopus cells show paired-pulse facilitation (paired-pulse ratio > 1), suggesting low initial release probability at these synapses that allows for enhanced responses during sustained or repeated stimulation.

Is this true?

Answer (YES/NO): YES